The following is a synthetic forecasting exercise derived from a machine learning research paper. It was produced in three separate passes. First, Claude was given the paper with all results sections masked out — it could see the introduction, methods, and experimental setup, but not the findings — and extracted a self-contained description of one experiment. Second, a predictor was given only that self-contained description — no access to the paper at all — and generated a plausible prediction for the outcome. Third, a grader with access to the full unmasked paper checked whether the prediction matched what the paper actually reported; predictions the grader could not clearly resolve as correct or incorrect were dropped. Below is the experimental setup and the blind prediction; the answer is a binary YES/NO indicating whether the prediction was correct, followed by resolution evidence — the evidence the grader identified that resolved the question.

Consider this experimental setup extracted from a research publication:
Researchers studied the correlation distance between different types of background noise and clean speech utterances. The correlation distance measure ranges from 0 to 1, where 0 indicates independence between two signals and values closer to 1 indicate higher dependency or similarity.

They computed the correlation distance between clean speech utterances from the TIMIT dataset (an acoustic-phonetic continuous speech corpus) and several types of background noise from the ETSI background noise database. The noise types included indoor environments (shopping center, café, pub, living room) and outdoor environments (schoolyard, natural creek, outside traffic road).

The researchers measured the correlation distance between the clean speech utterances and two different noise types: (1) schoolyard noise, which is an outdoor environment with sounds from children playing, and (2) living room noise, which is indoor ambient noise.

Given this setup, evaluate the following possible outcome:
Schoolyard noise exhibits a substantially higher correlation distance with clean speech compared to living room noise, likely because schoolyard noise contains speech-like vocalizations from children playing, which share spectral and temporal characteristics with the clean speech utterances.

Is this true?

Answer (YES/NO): YES